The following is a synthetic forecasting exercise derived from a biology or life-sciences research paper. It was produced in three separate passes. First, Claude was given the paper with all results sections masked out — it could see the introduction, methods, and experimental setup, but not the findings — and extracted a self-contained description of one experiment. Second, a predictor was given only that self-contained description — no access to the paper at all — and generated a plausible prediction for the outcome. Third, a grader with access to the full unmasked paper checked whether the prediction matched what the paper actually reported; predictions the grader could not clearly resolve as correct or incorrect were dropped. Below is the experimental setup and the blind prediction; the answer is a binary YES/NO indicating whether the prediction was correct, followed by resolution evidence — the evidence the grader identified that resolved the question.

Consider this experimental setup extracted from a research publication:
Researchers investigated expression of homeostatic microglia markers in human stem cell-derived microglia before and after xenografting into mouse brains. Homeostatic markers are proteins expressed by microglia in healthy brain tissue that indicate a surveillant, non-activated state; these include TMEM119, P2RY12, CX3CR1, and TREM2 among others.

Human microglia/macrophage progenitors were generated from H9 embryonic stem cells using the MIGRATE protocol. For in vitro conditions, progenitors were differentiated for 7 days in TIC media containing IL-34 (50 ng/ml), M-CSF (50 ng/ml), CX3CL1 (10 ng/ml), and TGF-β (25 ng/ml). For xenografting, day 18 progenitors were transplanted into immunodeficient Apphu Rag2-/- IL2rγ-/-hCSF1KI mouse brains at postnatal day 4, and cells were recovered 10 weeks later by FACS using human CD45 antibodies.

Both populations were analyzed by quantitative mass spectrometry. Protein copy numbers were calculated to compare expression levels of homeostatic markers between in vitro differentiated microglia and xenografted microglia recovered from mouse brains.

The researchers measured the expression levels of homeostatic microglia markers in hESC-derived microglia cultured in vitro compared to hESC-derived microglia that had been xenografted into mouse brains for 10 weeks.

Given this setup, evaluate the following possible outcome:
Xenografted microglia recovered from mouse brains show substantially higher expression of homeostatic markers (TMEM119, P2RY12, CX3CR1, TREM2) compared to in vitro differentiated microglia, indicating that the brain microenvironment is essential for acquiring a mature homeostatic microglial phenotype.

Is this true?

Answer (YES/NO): NO